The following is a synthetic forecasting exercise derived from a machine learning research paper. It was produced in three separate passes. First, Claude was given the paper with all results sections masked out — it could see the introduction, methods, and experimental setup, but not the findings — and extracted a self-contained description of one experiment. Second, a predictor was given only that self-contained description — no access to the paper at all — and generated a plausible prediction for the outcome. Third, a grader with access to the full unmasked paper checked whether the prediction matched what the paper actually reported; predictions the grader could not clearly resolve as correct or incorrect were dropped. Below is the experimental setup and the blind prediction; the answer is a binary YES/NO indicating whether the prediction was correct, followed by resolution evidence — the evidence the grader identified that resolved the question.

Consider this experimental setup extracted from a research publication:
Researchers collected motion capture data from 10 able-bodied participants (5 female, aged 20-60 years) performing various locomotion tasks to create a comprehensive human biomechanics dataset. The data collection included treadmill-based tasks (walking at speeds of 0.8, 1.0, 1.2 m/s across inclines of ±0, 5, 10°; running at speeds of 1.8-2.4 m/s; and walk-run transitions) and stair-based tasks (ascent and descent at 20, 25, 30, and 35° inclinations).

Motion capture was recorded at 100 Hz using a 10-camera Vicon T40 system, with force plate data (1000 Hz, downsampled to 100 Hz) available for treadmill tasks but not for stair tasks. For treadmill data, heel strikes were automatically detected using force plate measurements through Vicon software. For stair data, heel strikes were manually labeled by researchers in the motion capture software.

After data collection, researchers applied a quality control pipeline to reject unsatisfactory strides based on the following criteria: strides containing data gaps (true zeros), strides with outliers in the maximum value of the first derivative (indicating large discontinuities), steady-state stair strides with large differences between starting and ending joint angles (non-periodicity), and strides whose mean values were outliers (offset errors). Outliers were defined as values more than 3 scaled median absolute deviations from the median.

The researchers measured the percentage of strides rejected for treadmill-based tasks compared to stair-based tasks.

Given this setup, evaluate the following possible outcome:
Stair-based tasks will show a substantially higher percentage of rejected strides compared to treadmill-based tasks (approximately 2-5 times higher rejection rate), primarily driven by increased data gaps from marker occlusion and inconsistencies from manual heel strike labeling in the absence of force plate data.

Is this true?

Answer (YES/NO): NO